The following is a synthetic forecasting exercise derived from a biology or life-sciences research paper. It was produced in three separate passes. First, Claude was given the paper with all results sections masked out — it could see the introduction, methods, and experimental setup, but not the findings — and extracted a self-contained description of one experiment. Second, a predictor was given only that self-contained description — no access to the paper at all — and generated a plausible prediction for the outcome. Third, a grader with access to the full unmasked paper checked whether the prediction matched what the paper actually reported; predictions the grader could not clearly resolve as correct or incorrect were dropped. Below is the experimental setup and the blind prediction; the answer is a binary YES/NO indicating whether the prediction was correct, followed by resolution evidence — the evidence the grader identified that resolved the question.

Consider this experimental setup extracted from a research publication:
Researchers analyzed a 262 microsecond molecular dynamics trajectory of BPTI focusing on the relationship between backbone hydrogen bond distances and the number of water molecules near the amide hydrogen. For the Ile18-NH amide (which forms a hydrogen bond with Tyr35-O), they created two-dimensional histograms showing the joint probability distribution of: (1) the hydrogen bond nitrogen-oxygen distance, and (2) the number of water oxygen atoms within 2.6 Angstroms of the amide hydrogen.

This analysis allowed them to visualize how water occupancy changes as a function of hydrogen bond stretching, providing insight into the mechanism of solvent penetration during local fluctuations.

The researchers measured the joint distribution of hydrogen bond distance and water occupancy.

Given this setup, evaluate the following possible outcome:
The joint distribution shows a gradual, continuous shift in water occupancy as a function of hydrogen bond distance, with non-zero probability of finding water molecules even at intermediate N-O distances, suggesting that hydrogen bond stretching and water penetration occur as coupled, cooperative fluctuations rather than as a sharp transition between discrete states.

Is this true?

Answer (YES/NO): NO